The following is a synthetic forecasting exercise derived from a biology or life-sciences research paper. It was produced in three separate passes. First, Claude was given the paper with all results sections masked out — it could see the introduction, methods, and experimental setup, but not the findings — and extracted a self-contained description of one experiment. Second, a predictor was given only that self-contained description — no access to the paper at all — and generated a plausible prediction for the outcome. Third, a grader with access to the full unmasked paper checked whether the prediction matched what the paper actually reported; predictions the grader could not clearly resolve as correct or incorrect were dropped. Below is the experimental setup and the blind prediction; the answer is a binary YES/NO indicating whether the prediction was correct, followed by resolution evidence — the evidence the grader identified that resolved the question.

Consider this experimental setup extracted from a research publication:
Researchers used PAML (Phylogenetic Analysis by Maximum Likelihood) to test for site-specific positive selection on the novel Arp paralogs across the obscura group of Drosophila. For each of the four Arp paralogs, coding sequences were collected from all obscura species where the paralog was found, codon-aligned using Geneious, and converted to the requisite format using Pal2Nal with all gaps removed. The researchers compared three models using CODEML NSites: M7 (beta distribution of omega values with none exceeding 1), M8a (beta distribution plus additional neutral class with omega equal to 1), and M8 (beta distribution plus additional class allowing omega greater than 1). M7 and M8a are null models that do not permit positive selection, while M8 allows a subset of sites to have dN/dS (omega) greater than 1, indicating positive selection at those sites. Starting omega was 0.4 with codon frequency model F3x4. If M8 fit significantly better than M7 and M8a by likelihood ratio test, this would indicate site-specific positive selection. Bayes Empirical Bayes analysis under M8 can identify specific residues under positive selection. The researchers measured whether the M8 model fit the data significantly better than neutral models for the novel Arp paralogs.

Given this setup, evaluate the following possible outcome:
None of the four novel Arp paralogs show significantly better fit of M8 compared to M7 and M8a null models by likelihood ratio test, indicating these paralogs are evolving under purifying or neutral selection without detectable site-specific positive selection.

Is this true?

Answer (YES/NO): NO